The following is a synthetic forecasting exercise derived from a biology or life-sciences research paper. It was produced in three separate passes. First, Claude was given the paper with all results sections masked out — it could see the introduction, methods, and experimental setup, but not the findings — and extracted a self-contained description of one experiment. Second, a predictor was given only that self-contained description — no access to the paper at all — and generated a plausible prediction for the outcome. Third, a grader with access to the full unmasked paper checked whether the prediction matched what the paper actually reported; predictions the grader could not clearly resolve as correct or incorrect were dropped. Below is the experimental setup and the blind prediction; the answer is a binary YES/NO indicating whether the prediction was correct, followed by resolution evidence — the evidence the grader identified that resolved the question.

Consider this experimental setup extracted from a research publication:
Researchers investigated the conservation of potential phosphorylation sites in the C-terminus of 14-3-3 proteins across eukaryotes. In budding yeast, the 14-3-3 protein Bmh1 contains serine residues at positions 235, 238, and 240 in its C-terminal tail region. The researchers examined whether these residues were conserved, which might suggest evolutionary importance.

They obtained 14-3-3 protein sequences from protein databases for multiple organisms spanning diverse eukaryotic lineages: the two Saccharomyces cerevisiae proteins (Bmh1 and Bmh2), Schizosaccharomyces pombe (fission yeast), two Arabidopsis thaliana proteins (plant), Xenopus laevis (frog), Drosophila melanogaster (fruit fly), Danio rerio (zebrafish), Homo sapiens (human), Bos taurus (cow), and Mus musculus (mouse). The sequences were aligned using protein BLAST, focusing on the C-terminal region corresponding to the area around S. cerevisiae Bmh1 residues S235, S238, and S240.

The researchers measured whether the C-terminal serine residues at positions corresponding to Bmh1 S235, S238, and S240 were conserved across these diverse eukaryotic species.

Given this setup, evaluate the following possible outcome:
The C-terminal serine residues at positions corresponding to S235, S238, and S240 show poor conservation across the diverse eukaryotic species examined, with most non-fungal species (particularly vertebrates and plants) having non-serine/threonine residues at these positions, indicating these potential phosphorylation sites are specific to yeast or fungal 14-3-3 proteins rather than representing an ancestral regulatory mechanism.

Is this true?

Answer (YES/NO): NO